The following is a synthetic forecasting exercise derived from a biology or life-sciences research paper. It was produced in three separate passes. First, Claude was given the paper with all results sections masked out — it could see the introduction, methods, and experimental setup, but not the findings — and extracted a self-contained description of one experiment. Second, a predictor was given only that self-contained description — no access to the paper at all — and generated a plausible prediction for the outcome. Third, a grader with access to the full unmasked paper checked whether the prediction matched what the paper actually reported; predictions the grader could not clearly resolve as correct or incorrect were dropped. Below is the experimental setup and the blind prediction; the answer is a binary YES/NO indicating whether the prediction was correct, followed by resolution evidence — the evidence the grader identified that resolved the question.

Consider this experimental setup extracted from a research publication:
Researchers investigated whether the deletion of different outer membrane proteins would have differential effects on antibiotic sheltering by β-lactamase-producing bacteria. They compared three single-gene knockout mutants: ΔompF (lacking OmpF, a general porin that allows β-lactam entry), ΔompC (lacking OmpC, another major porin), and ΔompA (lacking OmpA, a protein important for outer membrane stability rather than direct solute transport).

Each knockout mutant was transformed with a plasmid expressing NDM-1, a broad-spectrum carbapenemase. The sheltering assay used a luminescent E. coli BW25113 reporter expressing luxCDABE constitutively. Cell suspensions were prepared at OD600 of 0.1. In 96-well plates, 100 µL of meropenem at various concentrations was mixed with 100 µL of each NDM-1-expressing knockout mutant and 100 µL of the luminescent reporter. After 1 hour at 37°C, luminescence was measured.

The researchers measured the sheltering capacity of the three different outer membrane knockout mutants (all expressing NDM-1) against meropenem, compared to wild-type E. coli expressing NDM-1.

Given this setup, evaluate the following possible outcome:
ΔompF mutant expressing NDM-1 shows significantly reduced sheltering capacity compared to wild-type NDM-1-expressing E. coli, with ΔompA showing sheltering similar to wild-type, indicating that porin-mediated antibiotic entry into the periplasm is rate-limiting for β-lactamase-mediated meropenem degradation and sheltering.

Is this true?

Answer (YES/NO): NO